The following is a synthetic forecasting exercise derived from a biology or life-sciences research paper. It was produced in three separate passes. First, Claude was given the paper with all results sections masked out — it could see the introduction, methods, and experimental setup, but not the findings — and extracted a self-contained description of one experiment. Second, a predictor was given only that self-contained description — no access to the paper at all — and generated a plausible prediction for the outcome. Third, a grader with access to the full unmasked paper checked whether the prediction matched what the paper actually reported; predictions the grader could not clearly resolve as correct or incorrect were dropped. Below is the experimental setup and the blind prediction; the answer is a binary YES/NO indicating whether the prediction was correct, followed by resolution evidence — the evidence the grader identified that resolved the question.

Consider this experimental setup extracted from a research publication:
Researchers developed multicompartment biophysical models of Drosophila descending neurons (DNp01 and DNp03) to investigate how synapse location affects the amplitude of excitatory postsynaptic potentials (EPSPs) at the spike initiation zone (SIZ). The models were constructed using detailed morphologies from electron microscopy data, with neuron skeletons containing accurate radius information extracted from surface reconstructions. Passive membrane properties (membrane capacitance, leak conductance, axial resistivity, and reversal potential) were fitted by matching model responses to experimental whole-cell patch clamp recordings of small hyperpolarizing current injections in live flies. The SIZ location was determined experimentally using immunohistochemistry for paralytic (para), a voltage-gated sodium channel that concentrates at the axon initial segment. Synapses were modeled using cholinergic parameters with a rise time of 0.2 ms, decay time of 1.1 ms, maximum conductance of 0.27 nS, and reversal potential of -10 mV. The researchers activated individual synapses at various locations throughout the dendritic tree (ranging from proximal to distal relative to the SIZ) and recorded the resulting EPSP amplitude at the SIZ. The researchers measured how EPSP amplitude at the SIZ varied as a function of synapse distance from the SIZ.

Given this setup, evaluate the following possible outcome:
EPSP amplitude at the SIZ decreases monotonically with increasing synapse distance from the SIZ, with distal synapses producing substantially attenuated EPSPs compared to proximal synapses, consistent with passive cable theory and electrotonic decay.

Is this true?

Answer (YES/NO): NO